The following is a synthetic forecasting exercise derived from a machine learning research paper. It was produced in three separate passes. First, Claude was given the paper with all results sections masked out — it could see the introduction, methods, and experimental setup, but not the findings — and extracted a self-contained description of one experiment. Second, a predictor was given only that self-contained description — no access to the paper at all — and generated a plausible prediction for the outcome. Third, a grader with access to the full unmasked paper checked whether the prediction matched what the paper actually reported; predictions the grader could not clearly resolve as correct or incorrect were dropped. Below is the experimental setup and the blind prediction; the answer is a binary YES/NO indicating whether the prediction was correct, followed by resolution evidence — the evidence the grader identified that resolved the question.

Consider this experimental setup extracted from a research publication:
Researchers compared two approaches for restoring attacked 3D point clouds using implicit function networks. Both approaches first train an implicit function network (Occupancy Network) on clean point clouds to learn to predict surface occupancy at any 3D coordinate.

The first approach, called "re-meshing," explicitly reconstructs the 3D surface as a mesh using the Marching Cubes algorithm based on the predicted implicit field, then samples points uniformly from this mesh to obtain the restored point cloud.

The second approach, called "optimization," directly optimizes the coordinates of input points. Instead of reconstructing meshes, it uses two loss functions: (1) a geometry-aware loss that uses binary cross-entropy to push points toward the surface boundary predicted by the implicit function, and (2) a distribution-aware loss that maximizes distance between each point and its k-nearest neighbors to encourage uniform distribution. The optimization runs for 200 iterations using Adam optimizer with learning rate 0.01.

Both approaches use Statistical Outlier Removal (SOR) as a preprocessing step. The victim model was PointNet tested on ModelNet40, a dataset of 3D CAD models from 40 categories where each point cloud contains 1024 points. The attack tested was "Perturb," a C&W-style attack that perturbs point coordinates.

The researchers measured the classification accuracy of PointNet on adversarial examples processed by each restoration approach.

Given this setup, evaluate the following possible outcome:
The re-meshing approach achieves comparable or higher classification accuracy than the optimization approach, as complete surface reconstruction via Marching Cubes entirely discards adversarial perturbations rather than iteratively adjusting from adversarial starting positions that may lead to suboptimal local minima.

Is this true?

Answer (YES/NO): NO